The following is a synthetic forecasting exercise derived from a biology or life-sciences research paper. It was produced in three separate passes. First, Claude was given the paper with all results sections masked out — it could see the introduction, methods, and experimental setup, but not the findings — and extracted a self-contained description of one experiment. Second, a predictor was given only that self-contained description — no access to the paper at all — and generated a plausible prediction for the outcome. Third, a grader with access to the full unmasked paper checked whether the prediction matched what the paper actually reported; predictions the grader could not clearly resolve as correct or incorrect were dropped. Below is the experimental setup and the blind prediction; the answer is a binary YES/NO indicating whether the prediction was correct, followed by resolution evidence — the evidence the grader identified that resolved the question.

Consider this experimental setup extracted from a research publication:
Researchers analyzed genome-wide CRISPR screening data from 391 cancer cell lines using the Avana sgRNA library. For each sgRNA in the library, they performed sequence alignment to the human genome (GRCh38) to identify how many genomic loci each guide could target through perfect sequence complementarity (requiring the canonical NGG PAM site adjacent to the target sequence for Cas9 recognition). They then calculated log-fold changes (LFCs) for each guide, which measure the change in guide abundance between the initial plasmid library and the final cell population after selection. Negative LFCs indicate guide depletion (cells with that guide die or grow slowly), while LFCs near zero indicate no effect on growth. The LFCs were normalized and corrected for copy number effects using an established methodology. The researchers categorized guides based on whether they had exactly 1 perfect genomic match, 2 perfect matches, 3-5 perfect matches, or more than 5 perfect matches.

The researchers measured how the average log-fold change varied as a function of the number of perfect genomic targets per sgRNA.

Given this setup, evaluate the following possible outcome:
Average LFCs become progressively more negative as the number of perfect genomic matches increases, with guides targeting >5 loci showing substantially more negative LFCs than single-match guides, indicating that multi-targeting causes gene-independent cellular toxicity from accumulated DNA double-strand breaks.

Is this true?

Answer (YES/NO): YES